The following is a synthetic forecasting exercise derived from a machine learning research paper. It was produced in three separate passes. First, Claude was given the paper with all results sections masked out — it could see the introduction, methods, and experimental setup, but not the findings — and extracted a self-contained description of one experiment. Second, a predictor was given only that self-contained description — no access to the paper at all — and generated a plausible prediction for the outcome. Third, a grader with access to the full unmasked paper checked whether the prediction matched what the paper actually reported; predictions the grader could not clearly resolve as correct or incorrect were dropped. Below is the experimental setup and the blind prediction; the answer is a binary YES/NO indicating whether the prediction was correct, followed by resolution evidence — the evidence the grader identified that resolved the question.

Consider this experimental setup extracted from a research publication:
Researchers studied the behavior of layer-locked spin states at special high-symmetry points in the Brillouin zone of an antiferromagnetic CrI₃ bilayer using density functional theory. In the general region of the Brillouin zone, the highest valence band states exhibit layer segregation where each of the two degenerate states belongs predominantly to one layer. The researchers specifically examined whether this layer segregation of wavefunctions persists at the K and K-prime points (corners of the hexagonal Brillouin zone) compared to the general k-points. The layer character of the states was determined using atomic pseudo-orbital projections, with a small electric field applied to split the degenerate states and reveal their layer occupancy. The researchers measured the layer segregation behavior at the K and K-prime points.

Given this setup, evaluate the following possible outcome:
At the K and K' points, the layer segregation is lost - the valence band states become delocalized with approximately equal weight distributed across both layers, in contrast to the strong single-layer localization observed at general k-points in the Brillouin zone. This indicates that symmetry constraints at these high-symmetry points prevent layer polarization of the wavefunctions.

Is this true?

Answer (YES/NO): NO